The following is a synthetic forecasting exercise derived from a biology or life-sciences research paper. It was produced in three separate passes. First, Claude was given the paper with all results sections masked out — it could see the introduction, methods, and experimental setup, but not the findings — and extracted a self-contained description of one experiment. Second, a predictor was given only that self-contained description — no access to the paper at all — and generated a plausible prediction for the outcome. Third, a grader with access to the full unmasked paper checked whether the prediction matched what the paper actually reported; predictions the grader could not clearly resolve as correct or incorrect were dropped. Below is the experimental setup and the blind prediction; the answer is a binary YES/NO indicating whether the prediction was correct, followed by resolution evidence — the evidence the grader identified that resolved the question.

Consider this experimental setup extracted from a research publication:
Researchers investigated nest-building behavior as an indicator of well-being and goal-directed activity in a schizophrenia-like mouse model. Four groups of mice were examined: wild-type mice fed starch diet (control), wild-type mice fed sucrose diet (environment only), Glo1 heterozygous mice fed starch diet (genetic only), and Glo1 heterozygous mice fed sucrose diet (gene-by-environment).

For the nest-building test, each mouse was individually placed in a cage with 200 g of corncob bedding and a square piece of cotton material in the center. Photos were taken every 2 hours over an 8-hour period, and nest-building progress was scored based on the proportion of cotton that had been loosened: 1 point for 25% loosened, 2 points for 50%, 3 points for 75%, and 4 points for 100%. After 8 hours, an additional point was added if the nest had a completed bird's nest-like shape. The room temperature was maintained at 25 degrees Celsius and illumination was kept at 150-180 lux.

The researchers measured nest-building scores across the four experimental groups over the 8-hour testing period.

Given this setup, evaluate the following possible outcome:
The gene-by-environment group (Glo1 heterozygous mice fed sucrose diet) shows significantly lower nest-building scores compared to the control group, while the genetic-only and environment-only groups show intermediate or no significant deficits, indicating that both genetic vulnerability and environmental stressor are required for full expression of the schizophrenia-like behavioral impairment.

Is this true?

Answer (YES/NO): NO